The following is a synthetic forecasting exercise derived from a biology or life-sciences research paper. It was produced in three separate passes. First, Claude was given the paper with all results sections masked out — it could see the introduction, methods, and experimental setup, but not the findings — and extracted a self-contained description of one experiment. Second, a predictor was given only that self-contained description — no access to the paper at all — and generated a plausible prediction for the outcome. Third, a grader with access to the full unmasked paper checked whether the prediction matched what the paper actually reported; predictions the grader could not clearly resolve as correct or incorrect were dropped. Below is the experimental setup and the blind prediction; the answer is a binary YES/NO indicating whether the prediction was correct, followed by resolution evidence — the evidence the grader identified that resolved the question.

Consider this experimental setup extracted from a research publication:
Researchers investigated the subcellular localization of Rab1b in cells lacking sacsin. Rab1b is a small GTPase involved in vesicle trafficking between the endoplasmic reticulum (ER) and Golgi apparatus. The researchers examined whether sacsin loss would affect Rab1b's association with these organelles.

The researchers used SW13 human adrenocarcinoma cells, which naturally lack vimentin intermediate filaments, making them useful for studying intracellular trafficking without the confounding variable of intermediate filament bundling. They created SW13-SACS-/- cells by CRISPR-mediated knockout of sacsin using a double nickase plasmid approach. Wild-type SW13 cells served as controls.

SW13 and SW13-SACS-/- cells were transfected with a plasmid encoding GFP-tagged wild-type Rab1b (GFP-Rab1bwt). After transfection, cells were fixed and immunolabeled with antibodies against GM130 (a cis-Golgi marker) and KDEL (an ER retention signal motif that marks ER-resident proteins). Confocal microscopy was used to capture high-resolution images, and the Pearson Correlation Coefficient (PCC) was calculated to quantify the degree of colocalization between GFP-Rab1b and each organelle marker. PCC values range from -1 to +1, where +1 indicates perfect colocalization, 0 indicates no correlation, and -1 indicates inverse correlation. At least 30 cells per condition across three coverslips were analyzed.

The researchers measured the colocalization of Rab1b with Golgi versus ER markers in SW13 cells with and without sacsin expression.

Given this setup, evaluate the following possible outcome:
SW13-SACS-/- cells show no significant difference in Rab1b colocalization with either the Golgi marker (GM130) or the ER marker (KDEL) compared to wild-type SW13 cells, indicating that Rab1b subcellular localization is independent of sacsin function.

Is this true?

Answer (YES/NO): NO